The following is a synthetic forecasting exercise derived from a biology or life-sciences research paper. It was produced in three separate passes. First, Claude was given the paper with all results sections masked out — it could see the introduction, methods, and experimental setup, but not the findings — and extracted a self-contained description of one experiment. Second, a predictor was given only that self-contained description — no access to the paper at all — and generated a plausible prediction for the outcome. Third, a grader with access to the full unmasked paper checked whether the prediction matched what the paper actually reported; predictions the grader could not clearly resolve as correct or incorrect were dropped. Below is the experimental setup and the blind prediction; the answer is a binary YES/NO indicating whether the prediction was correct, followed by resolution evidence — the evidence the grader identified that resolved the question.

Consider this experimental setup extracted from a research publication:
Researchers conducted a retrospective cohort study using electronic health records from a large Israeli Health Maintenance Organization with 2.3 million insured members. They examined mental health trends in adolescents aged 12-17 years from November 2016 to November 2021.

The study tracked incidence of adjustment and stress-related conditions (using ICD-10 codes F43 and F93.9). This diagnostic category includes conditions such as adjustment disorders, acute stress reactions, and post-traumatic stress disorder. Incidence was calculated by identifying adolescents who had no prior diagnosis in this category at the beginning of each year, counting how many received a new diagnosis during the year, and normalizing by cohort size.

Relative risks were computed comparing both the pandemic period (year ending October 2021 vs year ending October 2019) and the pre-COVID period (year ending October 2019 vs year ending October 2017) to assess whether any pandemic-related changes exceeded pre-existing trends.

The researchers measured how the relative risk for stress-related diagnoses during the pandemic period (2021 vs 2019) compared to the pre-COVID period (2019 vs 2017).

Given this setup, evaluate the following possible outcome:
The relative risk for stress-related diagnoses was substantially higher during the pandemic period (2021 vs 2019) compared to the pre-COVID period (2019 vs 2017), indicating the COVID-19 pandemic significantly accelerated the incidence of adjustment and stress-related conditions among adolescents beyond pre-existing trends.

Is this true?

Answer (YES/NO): YES